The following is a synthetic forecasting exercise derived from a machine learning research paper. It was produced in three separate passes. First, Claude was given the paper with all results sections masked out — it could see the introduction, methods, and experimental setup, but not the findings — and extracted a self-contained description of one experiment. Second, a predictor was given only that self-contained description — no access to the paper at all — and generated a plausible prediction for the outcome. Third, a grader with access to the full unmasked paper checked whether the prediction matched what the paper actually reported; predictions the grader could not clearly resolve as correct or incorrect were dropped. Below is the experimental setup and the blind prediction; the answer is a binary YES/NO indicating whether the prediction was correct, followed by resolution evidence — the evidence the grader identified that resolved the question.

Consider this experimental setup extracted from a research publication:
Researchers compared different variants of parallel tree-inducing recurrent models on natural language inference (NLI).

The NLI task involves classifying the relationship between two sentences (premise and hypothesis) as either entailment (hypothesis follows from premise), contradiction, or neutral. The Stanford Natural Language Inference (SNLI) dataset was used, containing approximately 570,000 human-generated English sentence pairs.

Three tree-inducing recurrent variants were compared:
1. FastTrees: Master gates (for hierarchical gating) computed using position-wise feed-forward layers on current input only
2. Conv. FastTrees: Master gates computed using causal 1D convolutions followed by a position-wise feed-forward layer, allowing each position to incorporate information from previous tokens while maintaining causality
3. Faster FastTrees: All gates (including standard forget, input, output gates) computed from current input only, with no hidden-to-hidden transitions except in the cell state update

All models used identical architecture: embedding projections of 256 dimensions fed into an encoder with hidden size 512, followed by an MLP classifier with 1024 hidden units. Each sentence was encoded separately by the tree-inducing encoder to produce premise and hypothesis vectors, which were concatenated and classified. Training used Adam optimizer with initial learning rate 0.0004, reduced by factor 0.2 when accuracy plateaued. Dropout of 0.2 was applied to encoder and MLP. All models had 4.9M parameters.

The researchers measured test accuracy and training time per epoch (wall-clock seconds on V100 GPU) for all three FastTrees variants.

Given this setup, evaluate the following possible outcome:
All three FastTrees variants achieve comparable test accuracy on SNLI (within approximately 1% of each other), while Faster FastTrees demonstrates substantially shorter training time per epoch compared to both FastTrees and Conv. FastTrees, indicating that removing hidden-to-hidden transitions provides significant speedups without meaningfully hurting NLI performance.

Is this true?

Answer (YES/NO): NO